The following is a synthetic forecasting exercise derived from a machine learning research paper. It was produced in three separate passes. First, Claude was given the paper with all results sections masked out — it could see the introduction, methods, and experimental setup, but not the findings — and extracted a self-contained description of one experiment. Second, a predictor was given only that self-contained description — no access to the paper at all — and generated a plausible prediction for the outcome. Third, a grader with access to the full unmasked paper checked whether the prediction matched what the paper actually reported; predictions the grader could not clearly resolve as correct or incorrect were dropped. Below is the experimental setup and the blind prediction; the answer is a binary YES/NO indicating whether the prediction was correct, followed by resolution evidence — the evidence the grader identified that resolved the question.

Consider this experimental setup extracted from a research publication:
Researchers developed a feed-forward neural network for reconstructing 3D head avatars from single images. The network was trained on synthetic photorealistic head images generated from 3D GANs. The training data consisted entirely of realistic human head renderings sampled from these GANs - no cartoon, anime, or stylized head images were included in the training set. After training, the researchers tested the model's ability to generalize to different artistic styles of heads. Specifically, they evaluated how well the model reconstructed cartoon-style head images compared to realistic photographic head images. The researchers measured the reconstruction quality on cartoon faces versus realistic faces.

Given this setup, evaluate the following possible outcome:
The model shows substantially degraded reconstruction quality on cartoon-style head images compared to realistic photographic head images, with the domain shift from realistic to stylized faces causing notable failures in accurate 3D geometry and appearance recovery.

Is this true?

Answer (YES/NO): YES